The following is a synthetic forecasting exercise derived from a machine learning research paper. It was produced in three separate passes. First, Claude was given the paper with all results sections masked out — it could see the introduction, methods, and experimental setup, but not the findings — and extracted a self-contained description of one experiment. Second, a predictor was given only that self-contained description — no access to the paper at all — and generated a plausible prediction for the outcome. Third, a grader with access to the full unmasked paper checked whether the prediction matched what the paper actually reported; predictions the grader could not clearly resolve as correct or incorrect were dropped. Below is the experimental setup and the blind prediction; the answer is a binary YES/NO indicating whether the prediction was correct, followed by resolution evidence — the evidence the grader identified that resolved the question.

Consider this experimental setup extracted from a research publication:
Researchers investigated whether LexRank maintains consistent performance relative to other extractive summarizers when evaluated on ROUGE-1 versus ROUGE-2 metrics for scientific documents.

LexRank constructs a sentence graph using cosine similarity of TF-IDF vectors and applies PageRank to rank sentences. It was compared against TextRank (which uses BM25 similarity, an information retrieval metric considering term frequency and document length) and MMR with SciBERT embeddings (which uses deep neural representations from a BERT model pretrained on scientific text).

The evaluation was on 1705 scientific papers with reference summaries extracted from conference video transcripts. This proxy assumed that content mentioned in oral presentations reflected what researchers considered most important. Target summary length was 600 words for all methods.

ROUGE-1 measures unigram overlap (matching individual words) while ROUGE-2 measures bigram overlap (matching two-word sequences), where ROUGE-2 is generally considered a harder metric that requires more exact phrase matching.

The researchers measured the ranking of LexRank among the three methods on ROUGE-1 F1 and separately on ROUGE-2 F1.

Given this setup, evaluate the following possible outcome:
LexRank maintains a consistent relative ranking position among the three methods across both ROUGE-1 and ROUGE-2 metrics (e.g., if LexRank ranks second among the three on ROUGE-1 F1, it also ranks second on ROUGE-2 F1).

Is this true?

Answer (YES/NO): YES